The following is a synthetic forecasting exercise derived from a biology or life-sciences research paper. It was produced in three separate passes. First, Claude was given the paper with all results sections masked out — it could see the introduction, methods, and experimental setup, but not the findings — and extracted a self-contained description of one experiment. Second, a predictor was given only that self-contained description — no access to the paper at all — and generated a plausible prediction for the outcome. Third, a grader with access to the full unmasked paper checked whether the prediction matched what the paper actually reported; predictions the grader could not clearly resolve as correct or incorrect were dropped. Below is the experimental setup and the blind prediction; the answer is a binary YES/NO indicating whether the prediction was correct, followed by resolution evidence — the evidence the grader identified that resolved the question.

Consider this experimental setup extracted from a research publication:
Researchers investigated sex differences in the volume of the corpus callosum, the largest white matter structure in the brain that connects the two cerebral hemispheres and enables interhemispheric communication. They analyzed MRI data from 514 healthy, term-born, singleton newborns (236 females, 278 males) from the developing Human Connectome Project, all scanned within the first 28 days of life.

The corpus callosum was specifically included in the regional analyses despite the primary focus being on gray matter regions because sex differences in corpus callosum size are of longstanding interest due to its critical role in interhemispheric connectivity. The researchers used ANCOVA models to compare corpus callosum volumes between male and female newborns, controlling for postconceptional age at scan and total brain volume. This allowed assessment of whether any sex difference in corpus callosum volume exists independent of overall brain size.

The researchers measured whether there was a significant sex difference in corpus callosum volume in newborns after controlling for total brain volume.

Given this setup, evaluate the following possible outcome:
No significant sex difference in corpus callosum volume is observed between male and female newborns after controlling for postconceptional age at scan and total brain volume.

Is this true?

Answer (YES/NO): NO